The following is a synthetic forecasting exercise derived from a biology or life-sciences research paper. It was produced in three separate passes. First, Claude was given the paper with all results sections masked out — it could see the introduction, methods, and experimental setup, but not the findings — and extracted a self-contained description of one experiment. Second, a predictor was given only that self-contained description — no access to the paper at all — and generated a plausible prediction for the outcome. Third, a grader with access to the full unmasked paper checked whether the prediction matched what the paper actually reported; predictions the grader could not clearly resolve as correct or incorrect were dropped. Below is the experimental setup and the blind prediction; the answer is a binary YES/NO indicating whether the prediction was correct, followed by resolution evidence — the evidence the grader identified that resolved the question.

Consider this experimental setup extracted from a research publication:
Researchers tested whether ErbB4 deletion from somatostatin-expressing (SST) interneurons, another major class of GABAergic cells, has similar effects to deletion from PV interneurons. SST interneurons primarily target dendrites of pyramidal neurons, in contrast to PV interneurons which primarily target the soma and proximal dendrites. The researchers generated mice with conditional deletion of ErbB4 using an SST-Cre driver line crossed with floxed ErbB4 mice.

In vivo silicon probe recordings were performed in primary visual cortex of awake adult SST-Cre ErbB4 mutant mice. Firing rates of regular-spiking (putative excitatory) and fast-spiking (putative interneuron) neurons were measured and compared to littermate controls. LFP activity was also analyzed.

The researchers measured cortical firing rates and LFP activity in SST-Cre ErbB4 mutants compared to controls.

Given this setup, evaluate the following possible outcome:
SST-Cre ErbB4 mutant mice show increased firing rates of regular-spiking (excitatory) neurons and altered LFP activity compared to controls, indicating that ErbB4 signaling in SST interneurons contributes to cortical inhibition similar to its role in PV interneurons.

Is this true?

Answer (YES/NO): NO